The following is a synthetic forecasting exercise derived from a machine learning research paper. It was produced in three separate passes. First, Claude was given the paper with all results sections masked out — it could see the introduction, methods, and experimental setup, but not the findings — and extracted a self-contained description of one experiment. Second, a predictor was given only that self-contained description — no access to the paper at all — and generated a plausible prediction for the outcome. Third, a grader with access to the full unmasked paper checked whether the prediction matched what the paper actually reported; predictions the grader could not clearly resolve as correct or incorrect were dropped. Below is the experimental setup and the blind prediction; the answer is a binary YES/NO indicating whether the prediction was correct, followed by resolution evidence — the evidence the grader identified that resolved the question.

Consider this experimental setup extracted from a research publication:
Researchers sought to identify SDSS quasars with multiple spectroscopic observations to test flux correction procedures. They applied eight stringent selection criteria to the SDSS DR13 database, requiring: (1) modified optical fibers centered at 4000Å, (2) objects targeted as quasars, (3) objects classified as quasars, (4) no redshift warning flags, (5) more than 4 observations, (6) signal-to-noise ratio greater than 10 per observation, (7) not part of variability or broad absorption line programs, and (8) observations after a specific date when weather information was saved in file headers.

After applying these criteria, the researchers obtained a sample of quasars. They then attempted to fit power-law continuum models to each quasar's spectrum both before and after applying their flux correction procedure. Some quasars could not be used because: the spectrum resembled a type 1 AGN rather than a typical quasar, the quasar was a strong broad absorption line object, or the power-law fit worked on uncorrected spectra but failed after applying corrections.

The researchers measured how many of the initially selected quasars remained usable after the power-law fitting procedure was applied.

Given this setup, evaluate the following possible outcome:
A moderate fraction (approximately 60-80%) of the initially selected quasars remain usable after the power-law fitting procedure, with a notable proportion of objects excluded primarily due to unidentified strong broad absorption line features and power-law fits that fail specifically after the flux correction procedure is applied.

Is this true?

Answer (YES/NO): NO